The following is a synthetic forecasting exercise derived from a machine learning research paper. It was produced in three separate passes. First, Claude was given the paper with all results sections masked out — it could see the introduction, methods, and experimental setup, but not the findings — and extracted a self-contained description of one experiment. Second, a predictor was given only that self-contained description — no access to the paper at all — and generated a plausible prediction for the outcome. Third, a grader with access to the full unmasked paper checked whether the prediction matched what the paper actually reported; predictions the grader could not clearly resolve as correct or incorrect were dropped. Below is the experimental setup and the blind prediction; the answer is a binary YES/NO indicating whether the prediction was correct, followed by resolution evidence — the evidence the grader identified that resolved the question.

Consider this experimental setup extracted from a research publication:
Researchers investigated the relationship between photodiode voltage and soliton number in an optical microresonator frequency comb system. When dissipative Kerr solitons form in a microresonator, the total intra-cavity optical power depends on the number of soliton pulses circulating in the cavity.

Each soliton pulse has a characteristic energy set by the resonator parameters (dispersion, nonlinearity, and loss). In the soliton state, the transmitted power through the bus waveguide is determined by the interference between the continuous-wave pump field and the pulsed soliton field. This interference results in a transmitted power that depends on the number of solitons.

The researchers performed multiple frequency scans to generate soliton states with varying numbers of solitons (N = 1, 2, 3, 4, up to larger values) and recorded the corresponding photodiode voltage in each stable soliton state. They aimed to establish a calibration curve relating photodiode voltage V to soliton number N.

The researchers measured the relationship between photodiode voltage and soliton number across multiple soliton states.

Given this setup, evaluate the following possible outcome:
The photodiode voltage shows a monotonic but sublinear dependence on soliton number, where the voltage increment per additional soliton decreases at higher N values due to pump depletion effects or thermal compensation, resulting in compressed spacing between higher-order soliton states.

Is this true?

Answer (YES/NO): NO